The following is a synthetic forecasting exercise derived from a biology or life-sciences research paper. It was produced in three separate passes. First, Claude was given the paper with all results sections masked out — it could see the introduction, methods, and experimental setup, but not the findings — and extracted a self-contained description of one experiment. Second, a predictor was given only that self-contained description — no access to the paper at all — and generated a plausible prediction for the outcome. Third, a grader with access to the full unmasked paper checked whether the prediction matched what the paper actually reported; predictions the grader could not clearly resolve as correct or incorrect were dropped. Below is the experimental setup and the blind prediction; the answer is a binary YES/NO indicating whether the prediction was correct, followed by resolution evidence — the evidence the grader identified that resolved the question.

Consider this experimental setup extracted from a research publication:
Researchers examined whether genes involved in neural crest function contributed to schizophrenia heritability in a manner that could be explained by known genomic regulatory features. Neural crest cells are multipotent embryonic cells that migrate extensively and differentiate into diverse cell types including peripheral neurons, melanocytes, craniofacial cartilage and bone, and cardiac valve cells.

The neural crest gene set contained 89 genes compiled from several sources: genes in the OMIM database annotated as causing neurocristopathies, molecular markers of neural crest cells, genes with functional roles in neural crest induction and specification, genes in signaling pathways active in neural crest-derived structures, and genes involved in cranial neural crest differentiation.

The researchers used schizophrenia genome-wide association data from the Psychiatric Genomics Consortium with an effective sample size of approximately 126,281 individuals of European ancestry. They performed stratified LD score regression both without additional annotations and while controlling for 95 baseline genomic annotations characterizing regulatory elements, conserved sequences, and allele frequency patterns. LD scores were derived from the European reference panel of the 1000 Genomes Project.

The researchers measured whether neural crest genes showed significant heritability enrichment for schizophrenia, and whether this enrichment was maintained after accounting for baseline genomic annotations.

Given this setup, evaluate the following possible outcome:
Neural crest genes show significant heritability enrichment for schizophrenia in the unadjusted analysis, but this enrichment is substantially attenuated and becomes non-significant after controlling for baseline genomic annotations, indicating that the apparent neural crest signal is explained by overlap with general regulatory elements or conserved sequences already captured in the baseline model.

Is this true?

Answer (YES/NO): YES